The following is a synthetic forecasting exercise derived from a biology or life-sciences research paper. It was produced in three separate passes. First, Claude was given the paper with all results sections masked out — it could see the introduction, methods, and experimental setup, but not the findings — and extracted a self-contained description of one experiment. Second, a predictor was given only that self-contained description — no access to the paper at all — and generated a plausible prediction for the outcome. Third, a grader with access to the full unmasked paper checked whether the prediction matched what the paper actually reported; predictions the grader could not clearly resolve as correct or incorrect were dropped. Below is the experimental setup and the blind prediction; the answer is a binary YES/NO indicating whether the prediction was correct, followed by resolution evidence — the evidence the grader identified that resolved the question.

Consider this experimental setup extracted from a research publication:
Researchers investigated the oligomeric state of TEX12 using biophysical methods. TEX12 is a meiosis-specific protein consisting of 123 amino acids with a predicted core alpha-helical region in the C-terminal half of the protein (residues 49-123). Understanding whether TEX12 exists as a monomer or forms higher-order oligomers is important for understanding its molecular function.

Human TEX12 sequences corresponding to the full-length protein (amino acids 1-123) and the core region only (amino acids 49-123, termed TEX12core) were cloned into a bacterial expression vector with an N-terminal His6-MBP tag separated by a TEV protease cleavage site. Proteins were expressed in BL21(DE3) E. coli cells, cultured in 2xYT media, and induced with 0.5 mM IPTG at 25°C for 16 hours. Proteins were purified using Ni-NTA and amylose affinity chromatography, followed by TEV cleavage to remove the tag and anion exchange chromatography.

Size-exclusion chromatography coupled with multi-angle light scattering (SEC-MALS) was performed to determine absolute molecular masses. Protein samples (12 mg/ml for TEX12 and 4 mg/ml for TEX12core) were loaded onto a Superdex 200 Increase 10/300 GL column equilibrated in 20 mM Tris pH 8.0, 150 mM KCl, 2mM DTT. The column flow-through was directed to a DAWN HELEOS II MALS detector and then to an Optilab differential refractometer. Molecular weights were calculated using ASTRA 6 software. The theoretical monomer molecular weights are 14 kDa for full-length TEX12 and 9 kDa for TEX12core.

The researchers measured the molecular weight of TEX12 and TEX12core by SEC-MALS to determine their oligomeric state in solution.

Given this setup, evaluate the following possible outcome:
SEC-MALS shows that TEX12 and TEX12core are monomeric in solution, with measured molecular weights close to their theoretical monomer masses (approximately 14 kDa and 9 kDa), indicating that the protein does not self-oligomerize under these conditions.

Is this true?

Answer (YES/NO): NO